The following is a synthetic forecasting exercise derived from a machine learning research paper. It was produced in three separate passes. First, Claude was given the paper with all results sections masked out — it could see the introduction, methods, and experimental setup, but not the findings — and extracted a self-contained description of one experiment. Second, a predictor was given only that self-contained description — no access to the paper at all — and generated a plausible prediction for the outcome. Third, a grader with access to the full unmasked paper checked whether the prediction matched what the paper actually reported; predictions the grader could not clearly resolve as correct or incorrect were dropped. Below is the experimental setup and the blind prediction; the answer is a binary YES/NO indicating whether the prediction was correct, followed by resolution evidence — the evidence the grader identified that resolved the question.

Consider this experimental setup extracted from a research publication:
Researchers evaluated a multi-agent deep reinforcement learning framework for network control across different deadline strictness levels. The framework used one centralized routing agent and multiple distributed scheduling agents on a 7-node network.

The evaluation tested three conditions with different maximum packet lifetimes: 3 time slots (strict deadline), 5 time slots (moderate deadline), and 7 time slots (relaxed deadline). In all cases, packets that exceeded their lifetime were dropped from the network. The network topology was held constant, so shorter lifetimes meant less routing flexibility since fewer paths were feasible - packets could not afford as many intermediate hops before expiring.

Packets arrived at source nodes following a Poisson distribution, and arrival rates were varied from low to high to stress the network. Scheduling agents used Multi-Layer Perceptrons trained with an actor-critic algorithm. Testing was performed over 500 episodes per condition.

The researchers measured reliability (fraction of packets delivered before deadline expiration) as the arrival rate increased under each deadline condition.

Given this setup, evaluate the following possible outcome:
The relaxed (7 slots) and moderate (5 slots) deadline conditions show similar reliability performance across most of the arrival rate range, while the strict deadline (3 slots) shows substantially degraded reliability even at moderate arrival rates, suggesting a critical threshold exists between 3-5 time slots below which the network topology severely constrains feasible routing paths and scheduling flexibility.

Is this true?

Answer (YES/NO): NO